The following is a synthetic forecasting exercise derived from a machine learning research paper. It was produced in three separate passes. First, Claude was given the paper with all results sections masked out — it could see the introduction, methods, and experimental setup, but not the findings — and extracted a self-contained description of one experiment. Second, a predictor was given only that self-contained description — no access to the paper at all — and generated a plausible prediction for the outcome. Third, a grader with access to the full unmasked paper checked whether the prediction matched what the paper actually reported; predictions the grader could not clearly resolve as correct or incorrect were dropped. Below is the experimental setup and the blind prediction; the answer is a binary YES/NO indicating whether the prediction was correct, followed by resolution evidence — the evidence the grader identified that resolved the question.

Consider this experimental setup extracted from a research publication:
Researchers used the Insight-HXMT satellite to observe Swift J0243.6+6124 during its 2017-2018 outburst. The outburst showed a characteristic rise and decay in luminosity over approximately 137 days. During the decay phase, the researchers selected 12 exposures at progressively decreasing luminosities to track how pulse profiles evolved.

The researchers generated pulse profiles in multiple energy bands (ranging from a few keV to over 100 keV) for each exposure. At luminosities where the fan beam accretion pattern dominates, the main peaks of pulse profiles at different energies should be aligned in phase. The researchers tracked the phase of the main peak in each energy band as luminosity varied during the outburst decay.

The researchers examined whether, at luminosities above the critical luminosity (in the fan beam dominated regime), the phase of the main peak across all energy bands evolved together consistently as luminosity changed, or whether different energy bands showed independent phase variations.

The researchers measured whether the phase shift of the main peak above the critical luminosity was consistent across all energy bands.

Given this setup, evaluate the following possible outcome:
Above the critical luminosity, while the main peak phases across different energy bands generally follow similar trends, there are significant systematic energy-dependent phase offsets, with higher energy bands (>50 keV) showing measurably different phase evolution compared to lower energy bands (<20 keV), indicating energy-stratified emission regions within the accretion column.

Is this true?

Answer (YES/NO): NO